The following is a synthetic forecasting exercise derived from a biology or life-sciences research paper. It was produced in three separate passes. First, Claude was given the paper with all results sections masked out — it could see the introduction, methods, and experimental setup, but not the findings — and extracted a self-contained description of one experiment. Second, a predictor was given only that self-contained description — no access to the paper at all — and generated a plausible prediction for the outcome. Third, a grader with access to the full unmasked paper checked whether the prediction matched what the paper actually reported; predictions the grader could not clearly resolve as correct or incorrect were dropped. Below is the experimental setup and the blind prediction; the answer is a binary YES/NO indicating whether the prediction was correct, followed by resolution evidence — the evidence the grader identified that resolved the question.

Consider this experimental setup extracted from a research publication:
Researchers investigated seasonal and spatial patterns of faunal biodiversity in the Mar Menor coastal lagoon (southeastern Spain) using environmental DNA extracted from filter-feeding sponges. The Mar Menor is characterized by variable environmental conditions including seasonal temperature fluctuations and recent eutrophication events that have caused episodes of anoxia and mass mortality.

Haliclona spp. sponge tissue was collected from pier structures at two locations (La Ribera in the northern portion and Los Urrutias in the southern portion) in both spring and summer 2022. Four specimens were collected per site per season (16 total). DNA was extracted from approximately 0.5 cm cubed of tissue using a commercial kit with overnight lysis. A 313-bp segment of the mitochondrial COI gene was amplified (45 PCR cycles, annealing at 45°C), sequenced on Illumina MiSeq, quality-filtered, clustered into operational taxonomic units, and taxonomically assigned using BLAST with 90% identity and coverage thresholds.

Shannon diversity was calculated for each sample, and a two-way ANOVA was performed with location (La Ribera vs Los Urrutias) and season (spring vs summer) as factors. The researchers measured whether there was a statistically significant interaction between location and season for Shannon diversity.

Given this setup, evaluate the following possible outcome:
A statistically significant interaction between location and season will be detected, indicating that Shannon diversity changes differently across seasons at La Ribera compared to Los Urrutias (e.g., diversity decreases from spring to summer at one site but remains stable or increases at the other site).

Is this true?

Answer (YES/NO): NO